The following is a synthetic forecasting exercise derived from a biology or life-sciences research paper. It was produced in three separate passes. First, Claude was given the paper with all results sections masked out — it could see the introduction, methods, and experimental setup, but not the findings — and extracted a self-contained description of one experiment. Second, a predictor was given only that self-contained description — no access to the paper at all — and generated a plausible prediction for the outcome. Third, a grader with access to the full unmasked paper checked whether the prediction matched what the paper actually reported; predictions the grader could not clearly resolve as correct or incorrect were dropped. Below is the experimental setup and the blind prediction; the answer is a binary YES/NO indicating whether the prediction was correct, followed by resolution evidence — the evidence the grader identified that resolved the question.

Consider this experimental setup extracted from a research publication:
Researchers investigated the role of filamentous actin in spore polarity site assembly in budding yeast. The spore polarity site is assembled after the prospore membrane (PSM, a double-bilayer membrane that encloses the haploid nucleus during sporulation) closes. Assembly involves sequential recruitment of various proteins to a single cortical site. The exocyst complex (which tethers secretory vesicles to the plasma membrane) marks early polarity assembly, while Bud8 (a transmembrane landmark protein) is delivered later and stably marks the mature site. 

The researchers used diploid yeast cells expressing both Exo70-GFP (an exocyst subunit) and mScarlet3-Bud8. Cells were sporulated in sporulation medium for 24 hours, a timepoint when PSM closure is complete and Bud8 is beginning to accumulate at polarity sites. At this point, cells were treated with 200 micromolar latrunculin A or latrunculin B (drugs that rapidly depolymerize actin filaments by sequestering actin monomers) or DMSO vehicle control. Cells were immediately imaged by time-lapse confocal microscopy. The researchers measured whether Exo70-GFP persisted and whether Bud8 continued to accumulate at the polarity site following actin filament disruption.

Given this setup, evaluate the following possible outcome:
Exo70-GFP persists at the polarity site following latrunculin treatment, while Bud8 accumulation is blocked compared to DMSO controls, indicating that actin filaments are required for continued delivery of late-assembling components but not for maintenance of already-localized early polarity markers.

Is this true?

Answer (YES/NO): NO